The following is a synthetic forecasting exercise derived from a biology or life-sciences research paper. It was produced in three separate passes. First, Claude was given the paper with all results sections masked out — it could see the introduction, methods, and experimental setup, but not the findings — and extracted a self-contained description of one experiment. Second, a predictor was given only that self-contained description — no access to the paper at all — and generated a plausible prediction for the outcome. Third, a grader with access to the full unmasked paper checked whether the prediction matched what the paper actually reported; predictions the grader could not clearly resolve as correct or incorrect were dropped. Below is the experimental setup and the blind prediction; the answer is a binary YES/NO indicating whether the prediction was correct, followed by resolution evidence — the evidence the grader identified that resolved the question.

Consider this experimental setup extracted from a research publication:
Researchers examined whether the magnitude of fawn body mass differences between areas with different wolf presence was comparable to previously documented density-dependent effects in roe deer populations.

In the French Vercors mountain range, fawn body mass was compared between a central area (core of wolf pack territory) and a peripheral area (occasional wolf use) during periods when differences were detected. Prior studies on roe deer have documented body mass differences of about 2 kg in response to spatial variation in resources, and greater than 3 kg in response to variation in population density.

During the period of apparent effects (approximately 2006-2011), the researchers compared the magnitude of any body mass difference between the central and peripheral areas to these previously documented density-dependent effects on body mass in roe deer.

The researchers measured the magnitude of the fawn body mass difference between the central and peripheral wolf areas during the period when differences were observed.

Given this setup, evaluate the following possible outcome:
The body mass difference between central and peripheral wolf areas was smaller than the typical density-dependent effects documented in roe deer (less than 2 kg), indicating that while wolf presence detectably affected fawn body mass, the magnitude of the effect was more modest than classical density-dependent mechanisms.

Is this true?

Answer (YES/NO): YES